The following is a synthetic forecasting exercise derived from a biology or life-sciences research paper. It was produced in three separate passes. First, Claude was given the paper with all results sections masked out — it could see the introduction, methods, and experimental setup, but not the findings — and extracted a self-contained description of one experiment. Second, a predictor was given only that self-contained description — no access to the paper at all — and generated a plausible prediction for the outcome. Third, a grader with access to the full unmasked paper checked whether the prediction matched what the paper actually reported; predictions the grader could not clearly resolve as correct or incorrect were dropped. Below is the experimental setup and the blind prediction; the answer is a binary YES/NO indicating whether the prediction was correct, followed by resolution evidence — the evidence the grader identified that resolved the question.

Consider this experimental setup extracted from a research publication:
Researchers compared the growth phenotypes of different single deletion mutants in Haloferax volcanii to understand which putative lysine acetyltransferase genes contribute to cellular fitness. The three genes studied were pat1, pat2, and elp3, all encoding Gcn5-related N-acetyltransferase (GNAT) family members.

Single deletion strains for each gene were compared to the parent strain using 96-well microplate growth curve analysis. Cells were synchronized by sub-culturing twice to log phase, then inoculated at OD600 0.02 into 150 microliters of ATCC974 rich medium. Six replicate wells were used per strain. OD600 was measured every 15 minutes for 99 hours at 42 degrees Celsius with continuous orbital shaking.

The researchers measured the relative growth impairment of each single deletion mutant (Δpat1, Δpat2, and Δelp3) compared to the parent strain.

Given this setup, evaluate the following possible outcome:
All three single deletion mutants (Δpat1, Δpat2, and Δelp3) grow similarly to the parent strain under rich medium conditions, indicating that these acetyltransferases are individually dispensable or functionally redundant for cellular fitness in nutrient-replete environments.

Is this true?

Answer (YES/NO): NO